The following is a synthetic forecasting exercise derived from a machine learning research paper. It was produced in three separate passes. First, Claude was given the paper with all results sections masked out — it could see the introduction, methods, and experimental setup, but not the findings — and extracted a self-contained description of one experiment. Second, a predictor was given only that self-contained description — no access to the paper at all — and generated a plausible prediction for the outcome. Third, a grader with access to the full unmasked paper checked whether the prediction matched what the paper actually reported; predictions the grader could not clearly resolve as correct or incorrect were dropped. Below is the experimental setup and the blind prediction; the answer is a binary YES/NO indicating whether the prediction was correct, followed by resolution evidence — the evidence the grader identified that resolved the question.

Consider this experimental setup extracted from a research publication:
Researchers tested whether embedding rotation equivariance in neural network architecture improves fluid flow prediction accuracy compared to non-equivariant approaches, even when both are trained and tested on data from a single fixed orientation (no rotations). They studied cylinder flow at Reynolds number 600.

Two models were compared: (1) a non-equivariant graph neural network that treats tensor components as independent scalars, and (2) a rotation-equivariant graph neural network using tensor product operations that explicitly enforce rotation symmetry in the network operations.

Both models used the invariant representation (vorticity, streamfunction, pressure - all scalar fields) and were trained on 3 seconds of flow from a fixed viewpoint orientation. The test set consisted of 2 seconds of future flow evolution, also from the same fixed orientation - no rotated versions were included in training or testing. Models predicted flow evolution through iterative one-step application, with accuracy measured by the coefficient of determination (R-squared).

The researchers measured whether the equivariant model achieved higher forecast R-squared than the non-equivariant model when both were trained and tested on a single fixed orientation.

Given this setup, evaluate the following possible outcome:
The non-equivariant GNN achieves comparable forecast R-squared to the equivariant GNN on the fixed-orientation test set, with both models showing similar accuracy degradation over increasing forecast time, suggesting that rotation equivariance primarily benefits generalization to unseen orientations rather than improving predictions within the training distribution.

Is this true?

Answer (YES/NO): NO